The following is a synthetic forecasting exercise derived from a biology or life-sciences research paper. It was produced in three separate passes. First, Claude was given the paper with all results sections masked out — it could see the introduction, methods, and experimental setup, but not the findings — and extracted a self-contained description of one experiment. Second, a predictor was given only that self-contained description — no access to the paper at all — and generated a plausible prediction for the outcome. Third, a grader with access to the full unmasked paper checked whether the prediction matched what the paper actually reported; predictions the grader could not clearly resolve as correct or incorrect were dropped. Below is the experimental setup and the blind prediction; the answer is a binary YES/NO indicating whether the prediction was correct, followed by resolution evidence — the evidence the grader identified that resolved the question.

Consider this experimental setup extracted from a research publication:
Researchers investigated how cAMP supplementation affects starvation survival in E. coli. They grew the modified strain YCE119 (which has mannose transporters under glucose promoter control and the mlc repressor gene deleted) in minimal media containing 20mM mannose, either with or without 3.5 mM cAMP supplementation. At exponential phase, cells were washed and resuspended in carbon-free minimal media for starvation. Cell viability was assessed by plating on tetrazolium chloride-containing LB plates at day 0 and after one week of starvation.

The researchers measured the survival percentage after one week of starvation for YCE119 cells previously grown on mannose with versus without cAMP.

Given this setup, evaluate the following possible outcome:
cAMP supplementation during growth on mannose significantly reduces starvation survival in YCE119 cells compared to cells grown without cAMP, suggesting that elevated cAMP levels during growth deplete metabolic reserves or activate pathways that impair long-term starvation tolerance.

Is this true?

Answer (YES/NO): NO